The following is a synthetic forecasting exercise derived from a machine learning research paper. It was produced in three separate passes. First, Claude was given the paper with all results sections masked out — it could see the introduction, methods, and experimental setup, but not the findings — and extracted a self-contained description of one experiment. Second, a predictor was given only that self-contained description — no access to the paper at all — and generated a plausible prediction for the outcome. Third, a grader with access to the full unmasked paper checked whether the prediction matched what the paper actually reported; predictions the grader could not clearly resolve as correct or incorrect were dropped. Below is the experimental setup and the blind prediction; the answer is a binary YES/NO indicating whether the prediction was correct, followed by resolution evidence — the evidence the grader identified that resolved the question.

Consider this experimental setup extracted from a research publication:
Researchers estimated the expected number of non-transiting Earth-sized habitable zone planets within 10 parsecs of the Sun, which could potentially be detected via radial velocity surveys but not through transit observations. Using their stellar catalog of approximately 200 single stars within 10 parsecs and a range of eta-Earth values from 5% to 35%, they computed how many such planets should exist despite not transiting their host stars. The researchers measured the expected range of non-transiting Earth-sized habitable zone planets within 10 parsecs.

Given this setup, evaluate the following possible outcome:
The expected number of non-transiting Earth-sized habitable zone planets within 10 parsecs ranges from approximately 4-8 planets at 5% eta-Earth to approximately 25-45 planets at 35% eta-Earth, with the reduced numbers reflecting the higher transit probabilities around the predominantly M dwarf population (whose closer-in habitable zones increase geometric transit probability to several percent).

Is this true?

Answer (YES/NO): NO